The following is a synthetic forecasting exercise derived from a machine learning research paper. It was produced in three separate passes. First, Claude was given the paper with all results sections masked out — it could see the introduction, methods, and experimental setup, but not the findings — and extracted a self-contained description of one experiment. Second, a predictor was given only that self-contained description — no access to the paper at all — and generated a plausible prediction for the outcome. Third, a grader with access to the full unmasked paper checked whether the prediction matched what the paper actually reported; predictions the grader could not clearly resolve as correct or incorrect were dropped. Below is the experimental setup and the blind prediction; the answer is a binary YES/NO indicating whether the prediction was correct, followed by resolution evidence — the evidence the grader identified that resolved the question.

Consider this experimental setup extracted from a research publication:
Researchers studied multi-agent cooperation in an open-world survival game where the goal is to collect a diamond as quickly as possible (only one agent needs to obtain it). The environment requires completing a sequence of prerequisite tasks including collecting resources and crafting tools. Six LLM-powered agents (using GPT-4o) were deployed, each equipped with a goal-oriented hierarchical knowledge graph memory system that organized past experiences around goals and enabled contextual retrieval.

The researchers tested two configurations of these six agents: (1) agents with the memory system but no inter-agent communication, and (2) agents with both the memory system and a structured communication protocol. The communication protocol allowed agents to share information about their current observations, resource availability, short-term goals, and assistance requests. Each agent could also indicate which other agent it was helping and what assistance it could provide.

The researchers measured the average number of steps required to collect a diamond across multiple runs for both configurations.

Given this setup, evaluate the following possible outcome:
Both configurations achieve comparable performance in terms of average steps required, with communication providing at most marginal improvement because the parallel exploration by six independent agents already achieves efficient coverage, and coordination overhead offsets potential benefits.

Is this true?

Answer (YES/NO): NO